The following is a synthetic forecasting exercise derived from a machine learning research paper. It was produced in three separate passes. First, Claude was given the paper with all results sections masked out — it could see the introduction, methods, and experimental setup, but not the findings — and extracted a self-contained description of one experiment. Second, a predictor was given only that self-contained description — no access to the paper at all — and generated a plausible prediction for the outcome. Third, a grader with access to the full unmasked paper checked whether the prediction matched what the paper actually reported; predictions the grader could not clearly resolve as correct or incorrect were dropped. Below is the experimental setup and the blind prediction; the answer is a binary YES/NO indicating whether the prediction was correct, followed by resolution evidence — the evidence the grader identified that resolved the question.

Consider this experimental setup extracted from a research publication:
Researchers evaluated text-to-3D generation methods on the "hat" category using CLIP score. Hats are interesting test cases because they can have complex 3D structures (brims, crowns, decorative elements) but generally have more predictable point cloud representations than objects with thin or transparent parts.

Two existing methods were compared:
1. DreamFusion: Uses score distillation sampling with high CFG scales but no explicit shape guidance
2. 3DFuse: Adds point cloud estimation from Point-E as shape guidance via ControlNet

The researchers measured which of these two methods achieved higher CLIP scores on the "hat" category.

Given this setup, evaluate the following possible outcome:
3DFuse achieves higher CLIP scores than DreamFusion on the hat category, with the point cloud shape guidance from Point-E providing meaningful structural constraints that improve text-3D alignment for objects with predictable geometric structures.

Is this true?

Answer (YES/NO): NO